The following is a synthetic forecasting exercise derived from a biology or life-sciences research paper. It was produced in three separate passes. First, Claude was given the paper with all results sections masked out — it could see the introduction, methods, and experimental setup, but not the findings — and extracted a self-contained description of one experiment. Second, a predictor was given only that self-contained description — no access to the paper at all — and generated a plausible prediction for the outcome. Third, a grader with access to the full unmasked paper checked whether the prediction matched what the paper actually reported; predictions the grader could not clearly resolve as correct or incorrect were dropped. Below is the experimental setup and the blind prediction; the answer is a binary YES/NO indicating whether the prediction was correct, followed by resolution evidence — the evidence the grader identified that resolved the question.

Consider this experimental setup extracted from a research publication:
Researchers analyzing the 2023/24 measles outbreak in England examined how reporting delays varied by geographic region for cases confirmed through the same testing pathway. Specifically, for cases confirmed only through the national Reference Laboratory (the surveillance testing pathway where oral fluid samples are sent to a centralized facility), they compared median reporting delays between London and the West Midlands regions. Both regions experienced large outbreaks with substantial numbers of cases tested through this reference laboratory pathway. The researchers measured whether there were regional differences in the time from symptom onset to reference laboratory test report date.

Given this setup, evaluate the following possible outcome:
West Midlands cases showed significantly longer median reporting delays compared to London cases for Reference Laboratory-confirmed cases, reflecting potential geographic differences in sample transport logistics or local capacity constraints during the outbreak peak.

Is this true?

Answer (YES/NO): NO